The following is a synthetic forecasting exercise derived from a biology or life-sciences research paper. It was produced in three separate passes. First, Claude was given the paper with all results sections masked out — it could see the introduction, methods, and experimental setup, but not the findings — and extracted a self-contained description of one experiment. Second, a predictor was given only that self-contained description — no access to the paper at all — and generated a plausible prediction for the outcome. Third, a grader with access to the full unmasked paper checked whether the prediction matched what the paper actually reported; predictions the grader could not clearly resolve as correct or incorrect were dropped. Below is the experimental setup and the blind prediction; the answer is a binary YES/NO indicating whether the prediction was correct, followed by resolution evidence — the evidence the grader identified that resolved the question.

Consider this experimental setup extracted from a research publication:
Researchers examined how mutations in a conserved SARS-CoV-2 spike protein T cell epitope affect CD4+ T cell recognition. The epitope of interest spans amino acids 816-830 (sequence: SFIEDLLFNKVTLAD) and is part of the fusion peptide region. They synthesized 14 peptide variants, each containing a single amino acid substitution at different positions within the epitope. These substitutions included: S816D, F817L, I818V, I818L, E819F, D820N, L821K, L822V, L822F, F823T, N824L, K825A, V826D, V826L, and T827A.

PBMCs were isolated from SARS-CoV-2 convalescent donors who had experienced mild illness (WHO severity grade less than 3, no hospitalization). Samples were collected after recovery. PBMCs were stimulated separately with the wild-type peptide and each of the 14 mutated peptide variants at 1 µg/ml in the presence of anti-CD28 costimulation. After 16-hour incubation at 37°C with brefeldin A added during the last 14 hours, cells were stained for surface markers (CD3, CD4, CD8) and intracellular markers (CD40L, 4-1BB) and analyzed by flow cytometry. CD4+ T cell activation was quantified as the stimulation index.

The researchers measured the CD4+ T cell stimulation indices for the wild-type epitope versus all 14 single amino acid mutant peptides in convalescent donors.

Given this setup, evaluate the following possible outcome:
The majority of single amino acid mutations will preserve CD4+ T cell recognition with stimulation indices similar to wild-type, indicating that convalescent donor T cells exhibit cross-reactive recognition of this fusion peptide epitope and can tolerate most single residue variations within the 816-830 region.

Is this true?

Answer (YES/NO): NO